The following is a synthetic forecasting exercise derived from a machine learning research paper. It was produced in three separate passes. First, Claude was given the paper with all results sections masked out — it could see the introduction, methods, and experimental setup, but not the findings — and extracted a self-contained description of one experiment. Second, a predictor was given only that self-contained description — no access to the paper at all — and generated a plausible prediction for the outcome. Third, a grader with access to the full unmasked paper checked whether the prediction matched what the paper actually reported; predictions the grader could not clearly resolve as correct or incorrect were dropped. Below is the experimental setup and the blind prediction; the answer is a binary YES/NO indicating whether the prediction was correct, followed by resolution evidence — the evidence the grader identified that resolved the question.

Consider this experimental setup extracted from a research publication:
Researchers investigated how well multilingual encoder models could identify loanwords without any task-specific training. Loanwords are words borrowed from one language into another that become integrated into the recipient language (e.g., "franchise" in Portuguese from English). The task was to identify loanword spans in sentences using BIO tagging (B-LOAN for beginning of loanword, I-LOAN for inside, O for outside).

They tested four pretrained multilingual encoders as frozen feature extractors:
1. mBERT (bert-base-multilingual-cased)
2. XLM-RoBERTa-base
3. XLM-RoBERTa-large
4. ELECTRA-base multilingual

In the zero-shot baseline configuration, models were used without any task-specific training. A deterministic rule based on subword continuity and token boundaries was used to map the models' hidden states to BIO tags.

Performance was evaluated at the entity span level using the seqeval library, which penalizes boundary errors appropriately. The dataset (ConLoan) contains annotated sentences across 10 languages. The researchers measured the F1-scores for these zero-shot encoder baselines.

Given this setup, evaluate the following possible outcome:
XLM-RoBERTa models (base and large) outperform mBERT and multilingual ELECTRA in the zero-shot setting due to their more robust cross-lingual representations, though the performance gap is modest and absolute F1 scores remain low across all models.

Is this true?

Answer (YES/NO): NO